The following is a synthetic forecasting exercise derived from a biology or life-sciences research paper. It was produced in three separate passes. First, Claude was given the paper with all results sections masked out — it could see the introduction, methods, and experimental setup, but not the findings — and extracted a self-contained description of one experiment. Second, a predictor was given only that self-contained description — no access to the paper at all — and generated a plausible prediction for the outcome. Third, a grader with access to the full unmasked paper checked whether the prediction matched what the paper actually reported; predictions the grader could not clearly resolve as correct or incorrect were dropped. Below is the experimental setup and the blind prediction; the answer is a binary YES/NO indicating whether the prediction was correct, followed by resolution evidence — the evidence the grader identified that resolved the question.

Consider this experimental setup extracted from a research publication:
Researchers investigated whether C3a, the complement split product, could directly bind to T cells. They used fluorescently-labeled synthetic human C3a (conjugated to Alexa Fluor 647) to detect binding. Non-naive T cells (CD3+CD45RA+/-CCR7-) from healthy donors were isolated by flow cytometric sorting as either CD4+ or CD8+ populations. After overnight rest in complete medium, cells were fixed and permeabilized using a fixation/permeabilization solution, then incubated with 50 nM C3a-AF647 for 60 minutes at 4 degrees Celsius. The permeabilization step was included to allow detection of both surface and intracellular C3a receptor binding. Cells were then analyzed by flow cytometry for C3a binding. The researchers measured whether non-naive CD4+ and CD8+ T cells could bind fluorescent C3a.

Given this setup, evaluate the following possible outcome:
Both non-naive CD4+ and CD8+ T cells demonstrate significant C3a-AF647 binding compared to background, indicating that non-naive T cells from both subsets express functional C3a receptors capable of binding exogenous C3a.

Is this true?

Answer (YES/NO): YES